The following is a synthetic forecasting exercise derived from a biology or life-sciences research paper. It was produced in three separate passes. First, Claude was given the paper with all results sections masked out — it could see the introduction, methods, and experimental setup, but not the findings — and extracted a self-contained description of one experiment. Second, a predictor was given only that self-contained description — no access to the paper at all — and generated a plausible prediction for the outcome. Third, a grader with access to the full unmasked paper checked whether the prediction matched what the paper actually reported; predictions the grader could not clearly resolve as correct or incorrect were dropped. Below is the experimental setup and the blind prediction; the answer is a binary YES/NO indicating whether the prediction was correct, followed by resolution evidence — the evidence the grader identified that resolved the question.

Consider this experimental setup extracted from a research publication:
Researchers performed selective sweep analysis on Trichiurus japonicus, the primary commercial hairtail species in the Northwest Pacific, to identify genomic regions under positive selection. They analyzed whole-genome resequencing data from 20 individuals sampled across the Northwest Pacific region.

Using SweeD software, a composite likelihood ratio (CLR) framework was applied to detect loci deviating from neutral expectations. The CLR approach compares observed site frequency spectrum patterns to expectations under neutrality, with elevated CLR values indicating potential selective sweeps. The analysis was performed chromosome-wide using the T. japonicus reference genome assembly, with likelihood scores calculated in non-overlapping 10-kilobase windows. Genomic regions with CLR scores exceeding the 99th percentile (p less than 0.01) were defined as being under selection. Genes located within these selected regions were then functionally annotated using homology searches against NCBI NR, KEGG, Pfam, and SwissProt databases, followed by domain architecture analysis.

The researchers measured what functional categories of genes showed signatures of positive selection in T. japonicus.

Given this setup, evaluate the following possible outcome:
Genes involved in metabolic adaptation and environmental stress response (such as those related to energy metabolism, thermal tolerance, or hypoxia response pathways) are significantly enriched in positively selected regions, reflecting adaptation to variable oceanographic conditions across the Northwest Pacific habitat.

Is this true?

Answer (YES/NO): NO